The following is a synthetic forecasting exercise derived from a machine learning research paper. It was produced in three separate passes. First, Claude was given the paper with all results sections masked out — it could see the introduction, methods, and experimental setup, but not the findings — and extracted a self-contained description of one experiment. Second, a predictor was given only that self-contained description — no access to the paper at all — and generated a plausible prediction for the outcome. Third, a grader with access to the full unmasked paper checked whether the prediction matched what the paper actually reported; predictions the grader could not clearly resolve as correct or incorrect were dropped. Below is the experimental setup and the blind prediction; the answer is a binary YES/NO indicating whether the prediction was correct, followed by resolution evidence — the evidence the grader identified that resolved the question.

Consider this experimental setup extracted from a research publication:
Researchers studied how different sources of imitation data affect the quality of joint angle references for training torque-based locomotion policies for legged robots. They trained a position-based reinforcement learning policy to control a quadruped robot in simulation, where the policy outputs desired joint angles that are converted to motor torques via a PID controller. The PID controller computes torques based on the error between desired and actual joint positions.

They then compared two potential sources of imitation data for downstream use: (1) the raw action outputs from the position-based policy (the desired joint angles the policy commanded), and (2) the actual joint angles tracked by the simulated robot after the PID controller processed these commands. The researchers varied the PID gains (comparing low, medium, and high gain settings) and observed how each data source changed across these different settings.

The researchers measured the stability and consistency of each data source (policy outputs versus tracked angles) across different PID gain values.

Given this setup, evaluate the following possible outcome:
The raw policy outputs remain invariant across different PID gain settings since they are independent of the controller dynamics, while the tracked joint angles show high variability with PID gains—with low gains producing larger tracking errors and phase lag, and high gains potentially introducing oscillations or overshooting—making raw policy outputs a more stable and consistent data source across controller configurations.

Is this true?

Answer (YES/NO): NO